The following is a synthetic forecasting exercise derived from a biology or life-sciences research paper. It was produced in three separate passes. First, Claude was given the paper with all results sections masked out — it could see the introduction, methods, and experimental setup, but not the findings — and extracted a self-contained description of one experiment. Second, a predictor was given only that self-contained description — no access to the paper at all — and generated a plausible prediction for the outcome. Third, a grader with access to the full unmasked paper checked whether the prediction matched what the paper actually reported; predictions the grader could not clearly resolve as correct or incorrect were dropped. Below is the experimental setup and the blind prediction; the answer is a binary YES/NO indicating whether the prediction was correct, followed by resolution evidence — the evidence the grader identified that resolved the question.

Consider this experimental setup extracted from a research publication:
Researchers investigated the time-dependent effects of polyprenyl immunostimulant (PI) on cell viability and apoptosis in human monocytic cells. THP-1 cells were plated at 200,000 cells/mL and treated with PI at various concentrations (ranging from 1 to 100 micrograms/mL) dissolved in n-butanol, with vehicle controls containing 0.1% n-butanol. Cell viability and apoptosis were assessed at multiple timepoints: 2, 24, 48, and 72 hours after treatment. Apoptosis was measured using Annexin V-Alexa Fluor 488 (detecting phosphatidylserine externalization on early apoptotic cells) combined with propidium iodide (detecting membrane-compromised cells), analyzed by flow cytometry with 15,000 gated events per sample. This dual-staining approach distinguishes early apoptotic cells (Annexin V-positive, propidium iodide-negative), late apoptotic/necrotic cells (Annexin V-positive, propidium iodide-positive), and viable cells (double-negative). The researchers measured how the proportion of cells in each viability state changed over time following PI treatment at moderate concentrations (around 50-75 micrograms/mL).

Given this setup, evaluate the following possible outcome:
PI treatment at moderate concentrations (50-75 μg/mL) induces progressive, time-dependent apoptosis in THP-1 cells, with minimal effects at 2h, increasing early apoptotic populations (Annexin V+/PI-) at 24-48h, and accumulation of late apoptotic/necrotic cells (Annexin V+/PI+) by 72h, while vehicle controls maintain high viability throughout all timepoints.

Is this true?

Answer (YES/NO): NO